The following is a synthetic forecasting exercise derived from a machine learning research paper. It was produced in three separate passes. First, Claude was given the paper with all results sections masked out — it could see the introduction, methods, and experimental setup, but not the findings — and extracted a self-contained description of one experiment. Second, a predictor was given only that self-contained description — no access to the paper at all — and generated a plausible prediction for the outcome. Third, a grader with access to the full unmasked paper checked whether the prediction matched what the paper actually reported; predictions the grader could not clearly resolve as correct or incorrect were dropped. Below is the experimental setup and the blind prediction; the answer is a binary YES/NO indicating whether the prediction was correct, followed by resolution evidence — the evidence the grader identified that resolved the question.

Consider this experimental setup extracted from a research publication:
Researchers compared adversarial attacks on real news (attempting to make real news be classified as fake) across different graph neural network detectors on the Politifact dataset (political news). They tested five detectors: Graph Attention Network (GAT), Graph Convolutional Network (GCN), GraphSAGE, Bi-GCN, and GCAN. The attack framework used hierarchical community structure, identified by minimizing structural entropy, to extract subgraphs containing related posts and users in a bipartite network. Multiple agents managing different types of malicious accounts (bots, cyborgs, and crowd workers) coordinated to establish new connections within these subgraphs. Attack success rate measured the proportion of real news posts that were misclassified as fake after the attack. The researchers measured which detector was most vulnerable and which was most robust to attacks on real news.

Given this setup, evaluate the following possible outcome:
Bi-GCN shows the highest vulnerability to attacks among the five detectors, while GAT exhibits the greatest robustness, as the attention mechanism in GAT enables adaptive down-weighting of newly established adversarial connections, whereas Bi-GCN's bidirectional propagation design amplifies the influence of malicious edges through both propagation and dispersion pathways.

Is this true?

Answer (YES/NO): NO